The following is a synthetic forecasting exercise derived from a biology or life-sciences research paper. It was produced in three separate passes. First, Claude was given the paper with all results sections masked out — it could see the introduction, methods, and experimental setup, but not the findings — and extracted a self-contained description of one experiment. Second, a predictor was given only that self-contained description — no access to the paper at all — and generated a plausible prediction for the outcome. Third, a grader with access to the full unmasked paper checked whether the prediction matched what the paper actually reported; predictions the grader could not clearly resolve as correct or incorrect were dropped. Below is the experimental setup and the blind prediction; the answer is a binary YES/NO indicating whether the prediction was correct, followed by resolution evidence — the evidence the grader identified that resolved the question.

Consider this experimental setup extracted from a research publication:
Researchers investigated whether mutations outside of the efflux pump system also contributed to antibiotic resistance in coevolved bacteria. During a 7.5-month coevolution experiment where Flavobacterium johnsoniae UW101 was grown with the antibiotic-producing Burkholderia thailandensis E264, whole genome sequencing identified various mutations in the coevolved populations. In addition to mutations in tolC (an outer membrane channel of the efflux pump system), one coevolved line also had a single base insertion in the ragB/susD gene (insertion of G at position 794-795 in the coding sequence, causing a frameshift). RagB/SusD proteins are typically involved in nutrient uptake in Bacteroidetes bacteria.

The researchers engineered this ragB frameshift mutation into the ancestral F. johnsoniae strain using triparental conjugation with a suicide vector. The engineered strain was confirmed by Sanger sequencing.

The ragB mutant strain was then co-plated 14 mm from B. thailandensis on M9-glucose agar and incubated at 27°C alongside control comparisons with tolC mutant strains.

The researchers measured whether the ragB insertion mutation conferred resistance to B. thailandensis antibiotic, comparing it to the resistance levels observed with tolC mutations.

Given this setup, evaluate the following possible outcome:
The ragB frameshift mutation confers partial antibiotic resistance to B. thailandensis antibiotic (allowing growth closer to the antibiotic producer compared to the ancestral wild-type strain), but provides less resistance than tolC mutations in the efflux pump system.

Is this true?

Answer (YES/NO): NO